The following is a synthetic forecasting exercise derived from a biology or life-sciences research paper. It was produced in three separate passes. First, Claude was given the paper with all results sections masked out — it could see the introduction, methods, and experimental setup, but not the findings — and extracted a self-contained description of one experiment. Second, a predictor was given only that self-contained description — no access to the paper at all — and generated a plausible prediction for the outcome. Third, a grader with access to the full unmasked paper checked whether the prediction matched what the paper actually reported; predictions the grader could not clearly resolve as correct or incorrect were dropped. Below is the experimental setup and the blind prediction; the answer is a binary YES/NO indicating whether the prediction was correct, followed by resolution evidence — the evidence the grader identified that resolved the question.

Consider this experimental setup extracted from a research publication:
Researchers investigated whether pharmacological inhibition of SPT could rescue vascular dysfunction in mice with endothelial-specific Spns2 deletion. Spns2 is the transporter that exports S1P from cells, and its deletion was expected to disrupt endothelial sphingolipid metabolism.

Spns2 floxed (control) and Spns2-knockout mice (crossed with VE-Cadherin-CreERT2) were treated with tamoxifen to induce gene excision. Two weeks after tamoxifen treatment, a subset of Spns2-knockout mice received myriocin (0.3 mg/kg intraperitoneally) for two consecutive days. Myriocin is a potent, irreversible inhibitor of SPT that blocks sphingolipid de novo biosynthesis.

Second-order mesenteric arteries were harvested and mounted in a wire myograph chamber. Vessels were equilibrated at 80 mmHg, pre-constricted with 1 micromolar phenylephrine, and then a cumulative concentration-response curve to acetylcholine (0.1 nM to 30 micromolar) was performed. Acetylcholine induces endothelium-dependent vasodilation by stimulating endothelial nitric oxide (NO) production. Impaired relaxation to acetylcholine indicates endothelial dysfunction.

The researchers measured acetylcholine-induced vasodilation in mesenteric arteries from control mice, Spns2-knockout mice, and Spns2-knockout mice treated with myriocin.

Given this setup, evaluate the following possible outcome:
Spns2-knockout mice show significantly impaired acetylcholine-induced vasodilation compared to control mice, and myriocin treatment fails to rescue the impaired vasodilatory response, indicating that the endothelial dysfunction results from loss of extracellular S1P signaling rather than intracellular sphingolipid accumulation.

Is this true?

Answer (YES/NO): NO